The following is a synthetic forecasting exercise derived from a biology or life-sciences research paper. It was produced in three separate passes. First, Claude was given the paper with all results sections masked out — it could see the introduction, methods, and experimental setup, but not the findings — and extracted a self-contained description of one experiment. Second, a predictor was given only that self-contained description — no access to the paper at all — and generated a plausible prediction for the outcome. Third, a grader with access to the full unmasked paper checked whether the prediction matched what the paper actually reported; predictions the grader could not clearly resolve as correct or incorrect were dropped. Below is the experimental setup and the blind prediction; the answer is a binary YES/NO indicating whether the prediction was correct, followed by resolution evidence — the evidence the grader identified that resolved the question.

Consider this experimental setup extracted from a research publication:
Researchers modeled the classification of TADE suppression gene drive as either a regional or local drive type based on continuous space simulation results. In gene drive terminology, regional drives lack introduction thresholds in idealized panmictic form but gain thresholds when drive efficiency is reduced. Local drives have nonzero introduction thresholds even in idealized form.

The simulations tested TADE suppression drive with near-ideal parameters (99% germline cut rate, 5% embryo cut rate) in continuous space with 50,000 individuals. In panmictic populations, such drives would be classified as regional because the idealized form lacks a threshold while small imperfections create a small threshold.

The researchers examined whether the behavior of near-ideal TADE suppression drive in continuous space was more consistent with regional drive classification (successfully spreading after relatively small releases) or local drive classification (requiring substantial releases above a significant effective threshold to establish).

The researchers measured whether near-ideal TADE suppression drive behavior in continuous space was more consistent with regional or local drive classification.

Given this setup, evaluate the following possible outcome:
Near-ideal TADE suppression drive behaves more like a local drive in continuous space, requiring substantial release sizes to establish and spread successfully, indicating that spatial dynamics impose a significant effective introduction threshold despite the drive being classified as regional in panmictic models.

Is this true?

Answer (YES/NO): YES